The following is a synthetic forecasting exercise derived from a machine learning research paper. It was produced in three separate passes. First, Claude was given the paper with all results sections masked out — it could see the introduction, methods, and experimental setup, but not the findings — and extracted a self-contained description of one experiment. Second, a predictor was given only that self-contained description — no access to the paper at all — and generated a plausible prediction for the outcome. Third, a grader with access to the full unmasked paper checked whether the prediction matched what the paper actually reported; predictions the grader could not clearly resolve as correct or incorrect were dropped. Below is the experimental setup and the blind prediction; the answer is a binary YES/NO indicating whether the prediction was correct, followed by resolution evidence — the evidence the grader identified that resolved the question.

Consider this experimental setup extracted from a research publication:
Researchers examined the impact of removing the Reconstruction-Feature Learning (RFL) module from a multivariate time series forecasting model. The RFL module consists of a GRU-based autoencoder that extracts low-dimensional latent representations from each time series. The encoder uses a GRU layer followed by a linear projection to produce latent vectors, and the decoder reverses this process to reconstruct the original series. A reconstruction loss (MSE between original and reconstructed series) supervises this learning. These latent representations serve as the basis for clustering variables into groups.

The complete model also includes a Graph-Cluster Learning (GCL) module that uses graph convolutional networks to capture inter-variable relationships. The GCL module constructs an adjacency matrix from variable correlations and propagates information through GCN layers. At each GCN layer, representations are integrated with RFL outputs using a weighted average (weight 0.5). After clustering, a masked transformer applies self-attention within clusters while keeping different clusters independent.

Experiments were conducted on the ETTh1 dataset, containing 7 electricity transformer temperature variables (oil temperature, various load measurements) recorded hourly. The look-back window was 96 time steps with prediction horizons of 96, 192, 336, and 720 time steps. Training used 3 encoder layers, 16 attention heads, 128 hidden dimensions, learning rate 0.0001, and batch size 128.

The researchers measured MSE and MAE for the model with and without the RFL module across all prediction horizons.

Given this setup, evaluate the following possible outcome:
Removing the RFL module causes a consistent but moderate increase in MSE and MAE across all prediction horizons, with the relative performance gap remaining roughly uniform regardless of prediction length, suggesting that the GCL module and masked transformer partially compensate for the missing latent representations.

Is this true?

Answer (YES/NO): NO